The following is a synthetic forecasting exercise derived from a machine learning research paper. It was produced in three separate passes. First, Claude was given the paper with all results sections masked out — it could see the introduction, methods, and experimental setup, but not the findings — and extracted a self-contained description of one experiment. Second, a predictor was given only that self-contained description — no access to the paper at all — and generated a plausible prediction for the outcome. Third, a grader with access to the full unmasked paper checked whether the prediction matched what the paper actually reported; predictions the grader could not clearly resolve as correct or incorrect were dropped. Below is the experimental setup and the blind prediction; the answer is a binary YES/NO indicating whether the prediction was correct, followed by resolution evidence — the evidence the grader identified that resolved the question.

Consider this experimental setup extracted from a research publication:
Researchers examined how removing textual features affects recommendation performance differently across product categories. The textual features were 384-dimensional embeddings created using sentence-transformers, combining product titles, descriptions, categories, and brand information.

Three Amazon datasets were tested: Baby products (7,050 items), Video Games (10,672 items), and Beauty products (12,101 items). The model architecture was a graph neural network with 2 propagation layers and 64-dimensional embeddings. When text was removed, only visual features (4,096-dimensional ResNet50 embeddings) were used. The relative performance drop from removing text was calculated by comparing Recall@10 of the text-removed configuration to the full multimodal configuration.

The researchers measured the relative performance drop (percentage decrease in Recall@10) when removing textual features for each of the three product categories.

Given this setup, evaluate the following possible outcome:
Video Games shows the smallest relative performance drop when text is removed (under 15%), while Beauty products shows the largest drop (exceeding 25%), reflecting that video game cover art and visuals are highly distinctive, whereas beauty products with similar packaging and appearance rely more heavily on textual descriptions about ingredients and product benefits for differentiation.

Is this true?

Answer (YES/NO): NO